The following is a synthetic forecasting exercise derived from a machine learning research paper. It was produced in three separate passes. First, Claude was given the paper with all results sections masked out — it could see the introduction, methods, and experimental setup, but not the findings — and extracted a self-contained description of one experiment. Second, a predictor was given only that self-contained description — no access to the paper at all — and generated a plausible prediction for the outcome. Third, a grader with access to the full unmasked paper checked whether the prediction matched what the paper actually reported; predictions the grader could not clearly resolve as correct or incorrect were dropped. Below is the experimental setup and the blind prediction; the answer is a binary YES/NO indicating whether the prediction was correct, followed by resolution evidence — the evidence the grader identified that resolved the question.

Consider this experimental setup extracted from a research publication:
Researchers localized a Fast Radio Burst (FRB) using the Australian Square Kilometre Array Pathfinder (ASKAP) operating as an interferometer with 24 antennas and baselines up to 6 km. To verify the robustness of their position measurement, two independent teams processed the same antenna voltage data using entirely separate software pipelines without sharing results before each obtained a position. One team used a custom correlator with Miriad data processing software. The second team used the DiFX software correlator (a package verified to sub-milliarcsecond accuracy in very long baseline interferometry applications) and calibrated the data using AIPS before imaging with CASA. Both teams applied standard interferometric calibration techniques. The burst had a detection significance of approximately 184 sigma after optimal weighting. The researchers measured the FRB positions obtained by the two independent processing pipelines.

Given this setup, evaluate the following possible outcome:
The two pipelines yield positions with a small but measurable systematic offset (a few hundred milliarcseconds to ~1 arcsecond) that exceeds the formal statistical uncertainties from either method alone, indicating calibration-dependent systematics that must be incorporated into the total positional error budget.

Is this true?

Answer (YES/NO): NO